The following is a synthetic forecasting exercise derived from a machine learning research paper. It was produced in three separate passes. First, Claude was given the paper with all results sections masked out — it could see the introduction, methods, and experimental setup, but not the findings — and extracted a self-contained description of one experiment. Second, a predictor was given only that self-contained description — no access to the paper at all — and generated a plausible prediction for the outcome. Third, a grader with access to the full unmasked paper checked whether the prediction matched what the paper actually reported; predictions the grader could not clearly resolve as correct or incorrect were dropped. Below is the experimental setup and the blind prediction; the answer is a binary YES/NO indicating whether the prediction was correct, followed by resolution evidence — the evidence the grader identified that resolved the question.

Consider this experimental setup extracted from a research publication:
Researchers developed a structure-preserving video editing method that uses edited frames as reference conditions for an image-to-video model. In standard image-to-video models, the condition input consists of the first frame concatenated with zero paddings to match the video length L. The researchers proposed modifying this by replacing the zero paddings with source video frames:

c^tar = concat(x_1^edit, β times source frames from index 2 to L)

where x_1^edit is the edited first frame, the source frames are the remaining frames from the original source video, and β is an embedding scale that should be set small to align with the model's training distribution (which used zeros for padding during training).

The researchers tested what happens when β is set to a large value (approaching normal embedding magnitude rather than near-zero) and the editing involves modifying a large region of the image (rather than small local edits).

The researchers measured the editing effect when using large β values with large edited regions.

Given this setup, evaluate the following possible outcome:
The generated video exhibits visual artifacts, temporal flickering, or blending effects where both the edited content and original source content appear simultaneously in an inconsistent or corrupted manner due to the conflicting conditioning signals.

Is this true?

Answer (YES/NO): NO